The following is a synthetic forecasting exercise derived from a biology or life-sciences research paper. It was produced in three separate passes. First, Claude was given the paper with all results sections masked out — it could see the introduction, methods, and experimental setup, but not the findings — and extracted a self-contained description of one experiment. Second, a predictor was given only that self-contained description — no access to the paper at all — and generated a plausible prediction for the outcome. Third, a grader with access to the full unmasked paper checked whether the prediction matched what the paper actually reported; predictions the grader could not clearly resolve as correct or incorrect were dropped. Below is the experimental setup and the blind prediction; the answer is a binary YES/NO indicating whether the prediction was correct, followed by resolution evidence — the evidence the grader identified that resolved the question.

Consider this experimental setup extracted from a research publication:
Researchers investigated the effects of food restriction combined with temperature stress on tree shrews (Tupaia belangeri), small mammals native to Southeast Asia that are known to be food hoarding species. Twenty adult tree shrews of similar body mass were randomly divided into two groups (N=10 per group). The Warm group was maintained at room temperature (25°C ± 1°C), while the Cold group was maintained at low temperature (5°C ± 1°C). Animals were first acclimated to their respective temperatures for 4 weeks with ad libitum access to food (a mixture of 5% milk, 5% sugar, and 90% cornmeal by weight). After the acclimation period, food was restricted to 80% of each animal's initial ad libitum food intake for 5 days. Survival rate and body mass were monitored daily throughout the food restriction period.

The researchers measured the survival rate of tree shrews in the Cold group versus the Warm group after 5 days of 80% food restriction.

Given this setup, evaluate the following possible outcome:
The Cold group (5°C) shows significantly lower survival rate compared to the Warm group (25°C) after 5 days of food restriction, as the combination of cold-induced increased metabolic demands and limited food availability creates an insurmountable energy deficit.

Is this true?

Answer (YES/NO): YES